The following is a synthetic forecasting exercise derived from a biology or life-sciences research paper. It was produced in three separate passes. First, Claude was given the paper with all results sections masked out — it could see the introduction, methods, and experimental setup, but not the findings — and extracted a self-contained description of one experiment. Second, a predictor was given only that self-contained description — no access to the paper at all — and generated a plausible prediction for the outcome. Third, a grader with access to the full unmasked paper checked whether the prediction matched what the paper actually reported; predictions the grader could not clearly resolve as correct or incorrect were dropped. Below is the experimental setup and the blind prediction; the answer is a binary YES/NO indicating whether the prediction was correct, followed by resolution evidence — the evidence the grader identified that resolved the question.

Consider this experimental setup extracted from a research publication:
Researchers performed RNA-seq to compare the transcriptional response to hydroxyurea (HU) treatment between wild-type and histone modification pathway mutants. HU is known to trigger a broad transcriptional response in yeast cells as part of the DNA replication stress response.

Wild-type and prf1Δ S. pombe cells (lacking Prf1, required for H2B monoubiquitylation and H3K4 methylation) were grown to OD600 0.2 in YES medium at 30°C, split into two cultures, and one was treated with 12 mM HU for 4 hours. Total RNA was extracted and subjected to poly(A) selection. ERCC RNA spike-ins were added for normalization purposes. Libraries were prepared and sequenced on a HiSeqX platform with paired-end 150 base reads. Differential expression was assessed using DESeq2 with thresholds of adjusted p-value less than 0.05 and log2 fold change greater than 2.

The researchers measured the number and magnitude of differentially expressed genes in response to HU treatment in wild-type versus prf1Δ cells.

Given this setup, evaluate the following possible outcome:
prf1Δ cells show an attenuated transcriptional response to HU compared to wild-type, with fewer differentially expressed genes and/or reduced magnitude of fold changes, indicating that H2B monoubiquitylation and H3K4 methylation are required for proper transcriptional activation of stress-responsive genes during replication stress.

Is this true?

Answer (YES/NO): YES